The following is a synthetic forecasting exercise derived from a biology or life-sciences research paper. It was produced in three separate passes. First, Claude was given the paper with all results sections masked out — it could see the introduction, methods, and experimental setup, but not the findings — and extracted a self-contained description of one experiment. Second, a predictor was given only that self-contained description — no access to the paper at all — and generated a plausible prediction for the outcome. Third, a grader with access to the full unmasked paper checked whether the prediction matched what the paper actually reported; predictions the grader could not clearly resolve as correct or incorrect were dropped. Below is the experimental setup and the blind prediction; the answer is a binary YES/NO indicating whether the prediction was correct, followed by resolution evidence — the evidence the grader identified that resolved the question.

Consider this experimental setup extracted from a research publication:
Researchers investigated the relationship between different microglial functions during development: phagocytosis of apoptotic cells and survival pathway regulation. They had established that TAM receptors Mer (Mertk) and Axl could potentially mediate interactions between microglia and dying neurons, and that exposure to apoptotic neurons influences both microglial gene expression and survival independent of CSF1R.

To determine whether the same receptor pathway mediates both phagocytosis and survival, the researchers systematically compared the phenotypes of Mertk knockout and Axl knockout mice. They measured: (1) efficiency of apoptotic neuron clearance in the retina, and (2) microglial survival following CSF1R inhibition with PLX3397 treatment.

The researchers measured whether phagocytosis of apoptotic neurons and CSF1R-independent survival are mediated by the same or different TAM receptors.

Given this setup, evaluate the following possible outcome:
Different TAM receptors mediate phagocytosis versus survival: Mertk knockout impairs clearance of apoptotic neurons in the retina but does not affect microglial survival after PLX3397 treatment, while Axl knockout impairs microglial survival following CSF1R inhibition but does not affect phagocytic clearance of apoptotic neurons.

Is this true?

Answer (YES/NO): YES